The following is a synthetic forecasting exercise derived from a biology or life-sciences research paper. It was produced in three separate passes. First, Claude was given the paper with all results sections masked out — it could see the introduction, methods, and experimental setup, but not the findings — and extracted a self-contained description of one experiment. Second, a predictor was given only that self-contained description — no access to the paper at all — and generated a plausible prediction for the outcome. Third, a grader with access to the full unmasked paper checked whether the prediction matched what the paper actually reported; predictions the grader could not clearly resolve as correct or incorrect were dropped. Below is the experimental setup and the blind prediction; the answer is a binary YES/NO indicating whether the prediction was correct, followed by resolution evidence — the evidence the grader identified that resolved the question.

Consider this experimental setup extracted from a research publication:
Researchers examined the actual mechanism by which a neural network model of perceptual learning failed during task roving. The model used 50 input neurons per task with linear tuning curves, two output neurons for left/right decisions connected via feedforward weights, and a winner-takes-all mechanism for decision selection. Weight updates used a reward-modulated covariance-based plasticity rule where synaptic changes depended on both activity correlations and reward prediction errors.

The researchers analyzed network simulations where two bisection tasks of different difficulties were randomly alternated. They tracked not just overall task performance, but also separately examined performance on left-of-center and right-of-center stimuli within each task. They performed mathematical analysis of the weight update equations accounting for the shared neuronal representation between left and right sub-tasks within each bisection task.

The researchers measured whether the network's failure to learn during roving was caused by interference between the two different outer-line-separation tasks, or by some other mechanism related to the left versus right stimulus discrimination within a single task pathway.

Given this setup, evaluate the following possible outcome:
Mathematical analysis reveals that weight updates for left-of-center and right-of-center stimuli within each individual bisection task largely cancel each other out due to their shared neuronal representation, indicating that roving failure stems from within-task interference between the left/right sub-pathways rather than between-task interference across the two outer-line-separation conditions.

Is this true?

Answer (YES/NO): NO